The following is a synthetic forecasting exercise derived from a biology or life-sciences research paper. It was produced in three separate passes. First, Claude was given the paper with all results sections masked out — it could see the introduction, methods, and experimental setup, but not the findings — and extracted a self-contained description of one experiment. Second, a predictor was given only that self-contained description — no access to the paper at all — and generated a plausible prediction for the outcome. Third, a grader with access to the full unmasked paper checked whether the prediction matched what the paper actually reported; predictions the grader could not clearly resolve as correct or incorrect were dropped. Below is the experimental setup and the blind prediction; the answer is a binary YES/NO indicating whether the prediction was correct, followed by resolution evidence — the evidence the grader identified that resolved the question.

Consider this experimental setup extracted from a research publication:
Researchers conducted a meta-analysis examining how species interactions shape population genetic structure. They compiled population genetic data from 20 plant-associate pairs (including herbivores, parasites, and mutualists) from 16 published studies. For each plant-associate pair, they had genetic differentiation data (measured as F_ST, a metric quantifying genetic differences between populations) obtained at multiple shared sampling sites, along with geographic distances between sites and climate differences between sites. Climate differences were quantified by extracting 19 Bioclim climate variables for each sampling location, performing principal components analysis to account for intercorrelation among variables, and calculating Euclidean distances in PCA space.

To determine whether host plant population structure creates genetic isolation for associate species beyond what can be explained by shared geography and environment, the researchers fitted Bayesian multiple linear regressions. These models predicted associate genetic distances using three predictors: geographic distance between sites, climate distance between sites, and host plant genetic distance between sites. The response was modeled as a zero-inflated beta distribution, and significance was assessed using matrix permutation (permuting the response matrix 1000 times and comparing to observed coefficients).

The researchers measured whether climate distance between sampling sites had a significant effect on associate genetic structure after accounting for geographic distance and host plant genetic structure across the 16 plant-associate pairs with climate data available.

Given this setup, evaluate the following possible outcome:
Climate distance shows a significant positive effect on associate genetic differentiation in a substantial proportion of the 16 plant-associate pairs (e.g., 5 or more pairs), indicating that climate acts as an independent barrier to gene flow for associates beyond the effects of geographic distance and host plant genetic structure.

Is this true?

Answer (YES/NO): NO